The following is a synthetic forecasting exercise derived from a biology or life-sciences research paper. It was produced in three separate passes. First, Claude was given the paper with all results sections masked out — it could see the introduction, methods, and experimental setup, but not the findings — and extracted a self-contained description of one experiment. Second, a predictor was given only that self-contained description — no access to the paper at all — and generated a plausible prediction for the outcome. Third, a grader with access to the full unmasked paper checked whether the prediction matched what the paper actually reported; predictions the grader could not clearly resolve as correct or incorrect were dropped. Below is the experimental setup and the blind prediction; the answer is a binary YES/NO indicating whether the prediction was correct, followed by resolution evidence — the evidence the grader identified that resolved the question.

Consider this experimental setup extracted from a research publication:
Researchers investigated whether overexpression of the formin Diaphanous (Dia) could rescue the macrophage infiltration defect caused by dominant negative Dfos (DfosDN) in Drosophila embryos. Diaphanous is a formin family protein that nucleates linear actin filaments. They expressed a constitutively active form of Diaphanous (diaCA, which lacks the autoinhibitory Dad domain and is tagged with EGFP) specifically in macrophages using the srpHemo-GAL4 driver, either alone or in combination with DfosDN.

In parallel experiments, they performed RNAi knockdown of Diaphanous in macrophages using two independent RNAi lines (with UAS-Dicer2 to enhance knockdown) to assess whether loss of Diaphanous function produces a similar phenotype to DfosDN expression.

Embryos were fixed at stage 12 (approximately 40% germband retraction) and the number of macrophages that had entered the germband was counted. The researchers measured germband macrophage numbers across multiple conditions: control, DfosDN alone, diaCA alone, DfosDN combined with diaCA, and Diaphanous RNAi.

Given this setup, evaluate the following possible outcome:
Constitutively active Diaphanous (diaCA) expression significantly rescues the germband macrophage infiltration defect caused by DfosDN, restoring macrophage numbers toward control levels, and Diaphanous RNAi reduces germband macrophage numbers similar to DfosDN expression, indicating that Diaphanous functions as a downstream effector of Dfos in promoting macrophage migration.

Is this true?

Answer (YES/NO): YES